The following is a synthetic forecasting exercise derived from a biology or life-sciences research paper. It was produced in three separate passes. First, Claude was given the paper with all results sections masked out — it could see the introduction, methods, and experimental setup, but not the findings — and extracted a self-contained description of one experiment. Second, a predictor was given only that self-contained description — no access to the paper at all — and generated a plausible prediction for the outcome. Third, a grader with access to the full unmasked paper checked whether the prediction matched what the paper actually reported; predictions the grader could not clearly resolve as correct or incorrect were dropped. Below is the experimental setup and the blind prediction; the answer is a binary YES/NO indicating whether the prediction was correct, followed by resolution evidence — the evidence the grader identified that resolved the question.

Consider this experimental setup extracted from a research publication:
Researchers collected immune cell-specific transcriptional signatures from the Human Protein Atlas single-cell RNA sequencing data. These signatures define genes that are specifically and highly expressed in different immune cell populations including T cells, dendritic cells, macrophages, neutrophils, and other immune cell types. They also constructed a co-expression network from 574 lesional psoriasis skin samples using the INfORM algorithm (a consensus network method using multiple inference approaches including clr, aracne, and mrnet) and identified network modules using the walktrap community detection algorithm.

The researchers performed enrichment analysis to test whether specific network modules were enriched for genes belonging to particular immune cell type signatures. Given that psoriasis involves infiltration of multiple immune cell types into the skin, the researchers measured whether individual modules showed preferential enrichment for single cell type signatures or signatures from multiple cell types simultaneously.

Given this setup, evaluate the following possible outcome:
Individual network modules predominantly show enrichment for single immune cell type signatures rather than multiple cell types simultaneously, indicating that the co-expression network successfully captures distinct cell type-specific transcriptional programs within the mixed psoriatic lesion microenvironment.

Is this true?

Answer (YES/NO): YES